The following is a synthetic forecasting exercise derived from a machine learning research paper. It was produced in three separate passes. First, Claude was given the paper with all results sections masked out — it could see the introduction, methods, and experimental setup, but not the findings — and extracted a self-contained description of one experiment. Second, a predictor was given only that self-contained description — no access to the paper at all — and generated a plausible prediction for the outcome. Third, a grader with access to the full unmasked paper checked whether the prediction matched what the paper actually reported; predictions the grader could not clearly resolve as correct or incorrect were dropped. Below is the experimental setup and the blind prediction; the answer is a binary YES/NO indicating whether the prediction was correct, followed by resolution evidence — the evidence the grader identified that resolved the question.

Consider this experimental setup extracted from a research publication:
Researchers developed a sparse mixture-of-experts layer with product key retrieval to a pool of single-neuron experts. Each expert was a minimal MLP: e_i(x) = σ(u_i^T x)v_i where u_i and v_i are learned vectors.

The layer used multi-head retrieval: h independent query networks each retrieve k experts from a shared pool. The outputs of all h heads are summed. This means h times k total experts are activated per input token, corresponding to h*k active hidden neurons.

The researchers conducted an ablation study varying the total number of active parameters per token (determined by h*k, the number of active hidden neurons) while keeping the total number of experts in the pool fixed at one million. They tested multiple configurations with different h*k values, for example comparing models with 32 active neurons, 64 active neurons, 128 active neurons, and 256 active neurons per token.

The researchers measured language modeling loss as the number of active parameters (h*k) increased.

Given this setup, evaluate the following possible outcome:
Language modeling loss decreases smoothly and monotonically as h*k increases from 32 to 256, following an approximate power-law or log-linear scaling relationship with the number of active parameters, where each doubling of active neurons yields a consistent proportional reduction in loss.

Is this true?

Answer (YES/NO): NO